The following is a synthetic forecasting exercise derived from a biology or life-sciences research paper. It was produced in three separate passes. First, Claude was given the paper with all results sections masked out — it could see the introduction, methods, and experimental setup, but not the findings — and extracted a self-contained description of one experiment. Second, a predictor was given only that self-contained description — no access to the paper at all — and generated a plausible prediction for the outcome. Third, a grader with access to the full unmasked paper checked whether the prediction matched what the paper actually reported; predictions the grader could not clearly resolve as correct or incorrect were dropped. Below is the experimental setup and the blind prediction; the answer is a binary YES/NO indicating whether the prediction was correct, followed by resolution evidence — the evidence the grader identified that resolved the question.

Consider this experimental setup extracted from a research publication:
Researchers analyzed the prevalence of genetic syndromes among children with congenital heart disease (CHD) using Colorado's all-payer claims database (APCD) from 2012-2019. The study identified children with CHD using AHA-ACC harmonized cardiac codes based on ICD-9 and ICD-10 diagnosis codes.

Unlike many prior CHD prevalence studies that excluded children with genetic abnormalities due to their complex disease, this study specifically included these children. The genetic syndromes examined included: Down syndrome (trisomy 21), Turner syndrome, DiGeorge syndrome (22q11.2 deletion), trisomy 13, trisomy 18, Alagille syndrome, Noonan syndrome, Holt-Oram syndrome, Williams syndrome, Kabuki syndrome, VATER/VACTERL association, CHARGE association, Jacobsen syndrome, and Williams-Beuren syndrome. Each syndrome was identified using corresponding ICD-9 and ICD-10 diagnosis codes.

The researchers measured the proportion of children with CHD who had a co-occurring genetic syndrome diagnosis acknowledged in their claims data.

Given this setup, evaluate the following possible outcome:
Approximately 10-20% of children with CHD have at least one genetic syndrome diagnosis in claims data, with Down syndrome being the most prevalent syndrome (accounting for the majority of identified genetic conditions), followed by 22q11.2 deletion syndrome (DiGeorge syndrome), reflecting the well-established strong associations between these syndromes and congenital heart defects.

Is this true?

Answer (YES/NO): NO